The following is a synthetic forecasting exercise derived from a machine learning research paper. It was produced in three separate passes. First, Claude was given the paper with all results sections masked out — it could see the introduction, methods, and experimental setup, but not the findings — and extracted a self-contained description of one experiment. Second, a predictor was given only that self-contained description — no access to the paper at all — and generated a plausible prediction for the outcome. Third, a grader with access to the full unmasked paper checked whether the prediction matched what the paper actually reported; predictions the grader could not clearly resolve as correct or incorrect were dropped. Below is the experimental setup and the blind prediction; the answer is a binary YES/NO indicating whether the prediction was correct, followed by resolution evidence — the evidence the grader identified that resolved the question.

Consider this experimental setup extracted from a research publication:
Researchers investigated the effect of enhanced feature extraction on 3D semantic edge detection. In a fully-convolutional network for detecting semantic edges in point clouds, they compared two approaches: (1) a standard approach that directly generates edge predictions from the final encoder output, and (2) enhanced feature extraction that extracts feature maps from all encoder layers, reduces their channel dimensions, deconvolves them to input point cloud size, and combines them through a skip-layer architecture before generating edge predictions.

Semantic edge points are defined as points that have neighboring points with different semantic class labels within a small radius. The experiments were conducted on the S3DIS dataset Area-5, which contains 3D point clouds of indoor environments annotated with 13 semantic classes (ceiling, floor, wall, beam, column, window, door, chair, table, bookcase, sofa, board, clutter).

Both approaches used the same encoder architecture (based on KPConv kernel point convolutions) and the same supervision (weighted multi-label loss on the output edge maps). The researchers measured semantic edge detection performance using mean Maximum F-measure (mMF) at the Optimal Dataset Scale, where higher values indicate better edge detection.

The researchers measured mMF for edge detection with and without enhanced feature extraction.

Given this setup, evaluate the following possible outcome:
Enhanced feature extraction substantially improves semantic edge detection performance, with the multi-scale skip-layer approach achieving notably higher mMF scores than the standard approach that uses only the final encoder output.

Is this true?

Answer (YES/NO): NO